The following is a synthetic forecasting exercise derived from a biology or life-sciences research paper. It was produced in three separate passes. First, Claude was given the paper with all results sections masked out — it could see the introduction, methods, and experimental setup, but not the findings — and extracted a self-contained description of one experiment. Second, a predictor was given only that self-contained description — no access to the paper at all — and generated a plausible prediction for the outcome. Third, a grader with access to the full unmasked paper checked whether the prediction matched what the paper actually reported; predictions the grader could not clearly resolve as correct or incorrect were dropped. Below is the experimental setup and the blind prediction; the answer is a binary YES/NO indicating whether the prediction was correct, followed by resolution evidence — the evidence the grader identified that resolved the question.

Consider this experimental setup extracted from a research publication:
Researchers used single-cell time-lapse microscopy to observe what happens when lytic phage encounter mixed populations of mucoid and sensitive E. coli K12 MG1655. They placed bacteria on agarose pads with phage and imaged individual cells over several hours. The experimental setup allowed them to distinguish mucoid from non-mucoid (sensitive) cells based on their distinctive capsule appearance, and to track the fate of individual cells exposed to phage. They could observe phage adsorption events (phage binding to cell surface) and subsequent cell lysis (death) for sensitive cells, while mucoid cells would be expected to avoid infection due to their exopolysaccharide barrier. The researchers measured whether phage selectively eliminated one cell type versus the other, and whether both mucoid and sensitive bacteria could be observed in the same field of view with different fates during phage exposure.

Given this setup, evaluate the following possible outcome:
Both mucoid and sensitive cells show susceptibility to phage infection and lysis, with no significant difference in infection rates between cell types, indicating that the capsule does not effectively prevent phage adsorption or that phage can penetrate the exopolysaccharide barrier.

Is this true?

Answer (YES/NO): NO